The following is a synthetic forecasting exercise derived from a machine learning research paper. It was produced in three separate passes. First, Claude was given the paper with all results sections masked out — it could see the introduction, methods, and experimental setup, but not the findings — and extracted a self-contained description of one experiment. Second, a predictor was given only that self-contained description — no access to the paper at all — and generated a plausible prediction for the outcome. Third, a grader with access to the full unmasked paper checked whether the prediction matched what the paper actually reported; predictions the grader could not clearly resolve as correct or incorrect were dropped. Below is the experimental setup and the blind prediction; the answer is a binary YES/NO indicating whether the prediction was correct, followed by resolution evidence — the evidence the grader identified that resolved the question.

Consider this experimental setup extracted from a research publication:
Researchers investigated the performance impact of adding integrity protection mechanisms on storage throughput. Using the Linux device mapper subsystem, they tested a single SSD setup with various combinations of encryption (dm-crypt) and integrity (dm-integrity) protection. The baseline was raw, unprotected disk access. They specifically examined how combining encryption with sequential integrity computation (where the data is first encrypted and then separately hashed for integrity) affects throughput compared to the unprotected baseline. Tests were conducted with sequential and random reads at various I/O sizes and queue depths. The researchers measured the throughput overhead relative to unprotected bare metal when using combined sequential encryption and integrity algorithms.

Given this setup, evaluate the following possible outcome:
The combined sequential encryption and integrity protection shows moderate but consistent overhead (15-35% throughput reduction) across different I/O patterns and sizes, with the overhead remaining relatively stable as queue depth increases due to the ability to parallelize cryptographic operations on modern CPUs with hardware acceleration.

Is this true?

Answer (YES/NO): NO